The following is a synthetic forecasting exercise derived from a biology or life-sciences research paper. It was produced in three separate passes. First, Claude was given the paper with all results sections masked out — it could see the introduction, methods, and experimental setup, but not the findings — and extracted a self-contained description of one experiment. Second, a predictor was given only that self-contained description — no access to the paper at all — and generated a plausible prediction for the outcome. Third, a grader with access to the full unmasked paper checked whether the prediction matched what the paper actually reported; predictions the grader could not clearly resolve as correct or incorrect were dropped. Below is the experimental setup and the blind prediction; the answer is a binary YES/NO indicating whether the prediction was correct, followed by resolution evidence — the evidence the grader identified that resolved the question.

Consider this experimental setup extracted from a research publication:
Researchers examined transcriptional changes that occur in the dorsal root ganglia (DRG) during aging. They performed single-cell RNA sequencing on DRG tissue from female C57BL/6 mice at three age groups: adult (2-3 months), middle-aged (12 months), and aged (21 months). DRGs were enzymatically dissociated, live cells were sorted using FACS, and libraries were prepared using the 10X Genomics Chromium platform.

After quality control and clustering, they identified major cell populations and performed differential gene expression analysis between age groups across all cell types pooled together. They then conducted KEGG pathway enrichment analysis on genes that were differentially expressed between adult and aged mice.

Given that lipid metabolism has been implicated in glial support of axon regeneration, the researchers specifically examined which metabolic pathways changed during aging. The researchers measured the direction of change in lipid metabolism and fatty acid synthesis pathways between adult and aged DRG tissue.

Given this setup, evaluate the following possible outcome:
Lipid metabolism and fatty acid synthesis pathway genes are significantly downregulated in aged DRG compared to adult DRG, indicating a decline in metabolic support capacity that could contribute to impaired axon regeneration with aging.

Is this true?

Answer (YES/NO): YES